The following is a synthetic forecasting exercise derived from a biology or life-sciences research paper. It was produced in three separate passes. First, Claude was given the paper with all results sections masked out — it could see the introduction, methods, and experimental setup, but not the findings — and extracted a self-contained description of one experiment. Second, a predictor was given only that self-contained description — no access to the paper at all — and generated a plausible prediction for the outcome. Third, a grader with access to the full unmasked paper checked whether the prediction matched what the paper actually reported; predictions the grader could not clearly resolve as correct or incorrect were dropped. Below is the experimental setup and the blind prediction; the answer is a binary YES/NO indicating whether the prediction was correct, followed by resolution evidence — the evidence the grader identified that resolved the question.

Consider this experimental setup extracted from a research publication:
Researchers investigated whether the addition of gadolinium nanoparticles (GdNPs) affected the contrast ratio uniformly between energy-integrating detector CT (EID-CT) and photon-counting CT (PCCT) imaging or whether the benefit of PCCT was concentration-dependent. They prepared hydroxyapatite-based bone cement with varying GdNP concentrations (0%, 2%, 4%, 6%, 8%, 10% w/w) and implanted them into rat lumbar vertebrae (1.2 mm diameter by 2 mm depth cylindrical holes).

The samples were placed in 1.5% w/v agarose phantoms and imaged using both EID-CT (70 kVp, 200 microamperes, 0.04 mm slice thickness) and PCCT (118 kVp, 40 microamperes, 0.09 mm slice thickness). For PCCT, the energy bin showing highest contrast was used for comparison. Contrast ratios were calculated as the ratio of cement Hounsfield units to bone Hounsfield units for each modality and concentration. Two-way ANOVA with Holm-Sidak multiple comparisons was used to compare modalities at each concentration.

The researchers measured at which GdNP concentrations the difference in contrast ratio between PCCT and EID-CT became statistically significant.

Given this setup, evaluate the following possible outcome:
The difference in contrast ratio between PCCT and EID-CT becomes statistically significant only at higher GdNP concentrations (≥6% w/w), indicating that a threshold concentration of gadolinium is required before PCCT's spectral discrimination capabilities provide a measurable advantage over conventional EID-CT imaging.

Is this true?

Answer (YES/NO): NO